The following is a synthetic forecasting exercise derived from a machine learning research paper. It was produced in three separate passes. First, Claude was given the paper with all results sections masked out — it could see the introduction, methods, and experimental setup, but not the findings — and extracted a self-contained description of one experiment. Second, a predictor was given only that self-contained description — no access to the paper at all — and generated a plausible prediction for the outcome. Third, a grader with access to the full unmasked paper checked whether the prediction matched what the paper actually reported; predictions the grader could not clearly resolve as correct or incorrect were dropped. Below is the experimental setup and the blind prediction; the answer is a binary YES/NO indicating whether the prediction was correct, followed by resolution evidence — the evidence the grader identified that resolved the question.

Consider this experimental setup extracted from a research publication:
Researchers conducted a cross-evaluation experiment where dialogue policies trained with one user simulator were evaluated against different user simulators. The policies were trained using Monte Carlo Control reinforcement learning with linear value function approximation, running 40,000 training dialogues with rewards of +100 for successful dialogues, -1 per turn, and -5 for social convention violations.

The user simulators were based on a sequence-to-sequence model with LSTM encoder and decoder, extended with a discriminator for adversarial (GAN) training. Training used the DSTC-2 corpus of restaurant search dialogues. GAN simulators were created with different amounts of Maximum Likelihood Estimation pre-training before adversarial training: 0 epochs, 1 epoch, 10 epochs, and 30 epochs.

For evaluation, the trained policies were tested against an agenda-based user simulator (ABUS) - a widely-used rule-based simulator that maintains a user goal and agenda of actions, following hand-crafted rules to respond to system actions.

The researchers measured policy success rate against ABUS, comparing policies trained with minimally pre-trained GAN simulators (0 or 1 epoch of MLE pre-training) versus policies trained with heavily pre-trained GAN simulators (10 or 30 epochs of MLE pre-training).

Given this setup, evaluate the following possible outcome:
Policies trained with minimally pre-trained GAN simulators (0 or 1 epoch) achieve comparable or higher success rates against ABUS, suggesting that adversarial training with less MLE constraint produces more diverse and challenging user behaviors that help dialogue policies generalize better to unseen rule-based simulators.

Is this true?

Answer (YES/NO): YES